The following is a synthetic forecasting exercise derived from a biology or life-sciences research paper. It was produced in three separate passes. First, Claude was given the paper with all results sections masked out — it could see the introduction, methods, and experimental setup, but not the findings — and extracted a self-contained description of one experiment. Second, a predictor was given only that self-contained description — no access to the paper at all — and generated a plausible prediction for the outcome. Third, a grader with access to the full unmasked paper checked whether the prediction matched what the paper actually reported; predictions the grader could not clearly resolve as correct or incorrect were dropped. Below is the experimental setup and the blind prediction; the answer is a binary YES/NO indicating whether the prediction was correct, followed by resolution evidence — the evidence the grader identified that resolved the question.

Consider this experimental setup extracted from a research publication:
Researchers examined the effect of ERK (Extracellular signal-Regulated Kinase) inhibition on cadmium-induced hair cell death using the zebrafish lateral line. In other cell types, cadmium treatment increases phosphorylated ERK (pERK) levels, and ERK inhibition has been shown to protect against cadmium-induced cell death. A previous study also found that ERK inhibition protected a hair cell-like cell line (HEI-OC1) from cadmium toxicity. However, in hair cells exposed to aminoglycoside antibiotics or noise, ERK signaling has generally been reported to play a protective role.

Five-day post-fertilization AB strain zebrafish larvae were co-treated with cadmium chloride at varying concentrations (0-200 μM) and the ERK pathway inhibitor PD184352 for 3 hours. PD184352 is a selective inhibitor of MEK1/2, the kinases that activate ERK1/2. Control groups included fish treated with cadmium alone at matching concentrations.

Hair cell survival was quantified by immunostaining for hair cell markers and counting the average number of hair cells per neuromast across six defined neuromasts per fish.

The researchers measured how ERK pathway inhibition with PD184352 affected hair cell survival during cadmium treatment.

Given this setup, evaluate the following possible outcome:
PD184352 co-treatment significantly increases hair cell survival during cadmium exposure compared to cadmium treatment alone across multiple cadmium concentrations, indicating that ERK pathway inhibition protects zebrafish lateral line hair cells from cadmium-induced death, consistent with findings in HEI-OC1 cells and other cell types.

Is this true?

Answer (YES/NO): NO